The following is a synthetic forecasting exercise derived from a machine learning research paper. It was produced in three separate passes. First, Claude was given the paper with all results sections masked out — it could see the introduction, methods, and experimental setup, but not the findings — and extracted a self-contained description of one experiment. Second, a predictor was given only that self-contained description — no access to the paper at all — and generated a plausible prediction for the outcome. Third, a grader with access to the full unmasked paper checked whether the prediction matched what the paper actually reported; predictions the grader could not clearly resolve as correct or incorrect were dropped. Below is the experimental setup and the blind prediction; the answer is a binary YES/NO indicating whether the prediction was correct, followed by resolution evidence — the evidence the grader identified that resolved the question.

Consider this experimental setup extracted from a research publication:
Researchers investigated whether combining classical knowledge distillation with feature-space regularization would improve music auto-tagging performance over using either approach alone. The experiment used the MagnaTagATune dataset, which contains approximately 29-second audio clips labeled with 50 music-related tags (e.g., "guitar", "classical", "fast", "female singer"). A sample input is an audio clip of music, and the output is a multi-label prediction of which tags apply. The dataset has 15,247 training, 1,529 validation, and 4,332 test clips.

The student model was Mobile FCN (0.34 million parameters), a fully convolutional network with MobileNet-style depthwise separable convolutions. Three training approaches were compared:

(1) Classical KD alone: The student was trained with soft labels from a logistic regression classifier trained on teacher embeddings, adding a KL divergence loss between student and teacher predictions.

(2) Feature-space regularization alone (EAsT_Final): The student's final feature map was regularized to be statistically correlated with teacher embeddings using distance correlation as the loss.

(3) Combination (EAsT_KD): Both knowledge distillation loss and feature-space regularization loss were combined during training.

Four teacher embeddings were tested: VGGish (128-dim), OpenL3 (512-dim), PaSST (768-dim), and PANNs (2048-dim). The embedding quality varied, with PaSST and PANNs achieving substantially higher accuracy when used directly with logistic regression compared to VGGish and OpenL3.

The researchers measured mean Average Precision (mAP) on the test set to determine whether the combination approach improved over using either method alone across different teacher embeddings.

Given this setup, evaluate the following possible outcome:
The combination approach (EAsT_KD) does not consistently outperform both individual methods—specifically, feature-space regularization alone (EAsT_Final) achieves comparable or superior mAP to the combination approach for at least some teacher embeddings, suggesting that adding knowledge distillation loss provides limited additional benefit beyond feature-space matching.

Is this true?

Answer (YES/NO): YES